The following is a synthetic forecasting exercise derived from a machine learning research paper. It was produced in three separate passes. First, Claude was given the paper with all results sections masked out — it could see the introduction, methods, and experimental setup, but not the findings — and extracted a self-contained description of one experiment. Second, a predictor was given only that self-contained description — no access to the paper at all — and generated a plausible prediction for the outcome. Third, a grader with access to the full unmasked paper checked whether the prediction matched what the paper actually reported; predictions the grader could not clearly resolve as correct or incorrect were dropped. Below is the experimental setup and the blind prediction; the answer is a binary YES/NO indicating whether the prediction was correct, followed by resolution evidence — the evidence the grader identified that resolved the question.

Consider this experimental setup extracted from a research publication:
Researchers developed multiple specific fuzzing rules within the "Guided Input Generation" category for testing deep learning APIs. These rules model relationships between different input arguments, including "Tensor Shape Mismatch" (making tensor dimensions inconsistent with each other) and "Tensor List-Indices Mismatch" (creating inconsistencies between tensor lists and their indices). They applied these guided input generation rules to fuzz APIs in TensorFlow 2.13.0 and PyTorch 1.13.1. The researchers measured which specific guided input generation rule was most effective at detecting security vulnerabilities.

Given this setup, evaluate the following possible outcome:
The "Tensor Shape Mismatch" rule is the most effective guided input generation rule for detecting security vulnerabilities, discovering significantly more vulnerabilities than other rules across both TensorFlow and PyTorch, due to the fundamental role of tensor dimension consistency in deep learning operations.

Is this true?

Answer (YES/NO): YES